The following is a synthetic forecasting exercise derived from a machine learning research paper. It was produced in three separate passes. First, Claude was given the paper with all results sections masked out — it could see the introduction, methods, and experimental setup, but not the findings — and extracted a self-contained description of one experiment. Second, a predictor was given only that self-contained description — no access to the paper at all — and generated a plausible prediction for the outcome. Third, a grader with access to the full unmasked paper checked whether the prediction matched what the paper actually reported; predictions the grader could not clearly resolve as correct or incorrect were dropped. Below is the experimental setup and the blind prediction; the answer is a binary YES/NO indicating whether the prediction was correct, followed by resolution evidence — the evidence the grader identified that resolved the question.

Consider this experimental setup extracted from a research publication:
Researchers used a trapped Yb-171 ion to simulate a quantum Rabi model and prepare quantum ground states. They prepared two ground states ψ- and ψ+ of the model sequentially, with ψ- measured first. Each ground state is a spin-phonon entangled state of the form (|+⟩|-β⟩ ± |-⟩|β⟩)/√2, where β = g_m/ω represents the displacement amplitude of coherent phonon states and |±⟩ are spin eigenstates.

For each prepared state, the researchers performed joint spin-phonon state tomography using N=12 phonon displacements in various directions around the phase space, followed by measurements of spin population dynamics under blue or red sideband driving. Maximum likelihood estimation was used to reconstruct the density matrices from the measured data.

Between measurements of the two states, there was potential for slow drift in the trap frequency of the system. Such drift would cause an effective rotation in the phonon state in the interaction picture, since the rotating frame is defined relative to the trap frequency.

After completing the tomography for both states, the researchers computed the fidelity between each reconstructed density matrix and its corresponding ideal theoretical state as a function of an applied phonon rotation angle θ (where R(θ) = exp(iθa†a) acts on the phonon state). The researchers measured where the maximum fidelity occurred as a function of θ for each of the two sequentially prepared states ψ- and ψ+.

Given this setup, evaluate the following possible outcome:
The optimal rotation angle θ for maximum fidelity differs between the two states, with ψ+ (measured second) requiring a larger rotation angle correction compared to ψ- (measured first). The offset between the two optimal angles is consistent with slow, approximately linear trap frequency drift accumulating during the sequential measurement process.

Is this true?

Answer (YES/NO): YES